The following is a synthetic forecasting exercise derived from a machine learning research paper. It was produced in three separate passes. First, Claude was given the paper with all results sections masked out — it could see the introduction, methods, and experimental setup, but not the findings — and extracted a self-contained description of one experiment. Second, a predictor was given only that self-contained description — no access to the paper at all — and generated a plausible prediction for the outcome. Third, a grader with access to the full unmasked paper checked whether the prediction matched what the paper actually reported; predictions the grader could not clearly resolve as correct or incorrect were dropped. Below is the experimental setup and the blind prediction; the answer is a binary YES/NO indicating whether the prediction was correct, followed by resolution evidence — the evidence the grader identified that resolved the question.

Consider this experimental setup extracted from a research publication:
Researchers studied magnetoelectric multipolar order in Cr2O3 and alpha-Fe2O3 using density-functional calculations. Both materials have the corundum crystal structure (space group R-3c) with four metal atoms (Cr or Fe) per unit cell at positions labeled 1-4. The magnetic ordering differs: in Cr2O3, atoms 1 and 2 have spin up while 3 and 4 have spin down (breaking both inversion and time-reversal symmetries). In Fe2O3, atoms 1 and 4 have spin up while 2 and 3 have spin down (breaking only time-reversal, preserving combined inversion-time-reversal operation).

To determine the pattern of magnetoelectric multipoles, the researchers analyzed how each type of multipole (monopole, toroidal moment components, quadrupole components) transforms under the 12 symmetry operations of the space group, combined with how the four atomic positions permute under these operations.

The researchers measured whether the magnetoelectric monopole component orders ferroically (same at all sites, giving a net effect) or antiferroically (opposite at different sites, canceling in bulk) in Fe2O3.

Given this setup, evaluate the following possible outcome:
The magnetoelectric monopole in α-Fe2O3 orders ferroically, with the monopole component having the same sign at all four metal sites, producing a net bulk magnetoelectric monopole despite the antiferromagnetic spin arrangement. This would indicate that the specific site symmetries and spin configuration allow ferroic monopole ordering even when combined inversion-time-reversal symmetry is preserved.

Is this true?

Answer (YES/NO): NO